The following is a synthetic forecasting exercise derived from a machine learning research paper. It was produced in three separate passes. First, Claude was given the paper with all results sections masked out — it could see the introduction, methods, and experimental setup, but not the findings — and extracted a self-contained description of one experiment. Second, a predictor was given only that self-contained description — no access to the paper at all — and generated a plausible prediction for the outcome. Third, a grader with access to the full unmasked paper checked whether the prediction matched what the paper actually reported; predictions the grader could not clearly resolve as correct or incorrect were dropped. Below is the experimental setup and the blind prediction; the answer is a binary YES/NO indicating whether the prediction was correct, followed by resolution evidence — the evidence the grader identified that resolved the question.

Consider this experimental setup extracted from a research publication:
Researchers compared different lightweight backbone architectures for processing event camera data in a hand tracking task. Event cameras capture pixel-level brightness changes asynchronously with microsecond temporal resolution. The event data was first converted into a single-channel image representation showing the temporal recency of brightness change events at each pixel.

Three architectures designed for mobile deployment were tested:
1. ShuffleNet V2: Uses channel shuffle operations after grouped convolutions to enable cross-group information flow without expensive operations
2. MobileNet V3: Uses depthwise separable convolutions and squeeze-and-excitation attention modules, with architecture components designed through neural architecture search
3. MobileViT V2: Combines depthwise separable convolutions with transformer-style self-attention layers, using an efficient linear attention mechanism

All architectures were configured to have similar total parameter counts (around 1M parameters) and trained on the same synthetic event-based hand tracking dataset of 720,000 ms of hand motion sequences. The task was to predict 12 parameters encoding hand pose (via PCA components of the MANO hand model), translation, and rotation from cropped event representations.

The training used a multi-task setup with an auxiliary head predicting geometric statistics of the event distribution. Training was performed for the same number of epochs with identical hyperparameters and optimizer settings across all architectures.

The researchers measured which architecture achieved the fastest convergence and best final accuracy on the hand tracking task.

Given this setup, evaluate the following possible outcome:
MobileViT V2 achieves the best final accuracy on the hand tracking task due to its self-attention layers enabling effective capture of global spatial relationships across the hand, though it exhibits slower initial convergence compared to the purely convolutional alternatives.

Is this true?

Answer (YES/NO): NO